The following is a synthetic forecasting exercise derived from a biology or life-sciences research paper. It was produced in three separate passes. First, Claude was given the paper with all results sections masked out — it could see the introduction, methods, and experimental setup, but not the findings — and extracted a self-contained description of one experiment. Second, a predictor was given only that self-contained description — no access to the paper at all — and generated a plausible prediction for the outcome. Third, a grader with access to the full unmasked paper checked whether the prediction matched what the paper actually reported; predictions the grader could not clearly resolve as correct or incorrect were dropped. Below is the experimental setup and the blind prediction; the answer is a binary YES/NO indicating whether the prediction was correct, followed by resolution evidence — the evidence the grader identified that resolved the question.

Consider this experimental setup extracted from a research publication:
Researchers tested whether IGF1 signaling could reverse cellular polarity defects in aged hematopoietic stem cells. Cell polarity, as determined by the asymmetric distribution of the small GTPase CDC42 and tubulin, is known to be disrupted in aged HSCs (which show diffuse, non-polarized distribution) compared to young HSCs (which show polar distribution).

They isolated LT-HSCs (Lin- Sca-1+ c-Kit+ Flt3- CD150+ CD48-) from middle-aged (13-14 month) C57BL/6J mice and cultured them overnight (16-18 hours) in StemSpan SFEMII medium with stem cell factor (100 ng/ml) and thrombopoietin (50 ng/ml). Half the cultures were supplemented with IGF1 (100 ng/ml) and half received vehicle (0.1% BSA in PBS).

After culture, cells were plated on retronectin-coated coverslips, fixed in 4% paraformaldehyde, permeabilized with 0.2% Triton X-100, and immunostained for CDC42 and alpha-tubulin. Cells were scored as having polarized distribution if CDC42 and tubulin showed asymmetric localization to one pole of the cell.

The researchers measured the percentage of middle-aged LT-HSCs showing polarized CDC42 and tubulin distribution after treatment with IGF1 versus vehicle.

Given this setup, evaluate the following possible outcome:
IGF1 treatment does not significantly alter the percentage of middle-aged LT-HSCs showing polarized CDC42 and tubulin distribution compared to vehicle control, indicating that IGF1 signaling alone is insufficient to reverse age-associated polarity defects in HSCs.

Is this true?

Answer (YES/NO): NO